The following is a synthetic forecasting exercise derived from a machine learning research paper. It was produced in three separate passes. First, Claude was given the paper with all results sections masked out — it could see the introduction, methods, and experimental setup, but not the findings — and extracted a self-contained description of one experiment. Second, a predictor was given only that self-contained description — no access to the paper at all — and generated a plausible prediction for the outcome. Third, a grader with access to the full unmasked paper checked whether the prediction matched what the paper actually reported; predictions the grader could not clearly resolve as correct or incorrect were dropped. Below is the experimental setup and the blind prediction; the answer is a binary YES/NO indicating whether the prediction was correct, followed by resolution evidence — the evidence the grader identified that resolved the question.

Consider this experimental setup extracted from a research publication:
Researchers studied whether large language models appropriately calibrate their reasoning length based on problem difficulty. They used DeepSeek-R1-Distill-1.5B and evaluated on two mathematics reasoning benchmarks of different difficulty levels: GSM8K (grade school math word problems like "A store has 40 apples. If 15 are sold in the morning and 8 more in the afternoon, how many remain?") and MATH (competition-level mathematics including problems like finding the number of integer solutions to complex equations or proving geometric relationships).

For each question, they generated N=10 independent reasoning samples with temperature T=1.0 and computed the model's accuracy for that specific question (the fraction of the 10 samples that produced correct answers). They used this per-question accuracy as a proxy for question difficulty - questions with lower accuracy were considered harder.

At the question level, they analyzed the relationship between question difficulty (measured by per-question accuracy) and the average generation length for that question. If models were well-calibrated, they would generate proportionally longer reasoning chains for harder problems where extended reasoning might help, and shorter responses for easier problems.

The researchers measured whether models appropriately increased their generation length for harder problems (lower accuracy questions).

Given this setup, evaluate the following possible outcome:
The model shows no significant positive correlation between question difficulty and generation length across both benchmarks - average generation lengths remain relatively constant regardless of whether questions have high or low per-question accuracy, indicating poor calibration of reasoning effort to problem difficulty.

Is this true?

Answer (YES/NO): NO